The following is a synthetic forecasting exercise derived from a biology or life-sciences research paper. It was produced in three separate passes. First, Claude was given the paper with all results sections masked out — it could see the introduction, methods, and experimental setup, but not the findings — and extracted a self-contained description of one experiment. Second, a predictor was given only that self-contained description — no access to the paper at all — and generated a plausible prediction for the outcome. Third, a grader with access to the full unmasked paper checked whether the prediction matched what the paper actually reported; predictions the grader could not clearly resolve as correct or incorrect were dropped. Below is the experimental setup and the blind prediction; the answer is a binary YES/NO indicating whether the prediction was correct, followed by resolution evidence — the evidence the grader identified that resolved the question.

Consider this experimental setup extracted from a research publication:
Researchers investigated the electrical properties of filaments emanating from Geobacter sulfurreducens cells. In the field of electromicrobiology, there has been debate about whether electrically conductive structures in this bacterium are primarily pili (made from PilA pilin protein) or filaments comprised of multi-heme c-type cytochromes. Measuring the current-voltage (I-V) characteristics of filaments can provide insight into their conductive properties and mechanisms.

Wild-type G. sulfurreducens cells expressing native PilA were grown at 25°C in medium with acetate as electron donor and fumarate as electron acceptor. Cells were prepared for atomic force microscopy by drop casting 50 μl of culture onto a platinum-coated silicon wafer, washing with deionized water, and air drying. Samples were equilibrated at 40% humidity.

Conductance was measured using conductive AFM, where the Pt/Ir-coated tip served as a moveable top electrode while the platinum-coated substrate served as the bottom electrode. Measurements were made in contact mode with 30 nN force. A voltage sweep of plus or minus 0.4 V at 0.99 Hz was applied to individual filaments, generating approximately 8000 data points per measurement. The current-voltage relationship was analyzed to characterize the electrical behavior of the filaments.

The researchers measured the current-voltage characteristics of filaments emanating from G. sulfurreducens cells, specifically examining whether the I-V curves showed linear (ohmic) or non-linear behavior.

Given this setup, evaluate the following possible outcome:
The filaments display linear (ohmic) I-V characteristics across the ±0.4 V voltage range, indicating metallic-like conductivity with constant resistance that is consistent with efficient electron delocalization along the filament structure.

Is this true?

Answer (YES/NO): YES